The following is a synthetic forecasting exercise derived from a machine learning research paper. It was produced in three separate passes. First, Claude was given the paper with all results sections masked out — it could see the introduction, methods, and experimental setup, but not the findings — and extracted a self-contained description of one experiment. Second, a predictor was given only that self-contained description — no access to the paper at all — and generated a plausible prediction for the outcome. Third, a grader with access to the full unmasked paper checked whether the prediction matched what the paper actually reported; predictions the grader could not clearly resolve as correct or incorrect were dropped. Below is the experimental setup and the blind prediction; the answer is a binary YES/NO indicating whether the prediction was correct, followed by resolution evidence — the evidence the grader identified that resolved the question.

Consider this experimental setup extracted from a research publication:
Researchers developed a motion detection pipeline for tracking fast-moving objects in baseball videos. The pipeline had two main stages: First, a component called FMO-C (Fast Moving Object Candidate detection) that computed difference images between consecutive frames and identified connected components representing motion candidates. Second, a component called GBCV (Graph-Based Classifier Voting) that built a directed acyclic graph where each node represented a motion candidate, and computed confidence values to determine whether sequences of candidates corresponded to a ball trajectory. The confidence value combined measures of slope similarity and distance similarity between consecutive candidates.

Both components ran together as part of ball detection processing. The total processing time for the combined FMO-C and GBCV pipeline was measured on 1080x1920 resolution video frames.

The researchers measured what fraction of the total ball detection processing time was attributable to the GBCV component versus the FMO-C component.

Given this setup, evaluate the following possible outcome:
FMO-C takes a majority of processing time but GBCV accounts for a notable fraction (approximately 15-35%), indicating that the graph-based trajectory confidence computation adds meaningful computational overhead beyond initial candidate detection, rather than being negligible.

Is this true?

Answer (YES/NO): NO